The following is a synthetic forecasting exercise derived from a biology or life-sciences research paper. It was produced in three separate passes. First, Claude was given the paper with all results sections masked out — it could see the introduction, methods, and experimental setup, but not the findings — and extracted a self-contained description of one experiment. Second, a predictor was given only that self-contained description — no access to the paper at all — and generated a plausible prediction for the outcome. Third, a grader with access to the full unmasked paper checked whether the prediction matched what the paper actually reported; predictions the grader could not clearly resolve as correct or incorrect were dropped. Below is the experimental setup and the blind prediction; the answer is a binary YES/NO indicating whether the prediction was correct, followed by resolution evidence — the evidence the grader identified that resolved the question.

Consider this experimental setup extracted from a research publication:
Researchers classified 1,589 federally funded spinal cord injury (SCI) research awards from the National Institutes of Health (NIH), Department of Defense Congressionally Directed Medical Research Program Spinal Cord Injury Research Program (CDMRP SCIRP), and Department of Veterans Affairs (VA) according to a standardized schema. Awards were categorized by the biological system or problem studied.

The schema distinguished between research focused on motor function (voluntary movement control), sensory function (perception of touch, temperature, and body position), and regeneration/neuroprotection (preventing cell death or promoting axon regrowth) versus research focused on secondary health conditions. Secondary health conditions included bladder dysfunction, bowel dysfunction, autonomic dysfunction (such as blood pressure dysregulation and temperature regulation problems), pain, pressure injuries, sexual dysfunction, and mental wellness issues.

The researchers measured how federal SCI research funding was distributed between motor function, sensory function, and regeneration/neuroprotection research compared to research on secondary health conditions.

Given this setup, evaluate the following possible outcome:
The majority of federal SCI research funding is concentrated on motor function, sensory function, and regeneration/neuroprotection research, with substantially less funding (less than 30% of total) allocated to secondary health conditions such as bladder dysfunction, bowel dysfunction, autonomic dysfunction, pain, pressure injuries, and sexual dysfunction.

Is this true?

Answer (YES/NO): YES